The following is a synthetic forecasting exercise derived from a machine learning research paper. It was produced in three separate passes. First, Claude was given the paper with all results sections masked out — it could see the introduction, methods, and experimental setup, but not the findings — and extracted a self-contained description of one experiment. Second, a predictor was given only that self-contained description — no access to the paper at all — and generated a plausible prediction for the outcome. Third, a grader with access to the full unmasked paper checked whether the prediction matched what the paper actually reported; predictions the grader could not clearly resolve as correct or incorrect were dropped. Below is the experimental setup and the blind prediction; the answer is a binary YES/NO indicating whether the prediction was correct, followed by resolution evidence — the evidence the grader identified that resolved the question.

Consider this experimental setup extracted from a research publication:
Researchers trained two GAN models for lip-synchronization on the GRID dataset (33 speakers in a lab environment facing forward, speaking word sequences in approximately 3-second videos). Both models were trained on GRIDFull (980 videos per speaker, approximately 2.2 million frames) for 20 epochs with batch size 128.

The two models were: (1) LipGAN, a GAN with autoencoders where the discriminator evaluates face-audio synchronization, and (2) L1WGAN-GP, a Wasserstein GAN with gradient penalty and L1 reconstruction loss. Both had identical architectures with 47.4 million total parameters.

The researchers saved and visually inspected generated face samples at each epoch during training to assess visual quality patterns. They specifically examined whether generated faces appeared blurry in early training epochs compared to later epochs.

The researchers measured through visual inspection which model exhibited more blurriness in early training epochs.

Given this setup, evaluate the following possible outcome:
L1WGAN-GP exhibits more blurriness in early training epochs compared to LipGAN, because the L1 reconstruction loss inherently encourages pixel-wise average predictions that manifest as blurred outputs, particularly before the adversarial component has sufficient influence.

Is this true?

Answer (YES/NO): YES